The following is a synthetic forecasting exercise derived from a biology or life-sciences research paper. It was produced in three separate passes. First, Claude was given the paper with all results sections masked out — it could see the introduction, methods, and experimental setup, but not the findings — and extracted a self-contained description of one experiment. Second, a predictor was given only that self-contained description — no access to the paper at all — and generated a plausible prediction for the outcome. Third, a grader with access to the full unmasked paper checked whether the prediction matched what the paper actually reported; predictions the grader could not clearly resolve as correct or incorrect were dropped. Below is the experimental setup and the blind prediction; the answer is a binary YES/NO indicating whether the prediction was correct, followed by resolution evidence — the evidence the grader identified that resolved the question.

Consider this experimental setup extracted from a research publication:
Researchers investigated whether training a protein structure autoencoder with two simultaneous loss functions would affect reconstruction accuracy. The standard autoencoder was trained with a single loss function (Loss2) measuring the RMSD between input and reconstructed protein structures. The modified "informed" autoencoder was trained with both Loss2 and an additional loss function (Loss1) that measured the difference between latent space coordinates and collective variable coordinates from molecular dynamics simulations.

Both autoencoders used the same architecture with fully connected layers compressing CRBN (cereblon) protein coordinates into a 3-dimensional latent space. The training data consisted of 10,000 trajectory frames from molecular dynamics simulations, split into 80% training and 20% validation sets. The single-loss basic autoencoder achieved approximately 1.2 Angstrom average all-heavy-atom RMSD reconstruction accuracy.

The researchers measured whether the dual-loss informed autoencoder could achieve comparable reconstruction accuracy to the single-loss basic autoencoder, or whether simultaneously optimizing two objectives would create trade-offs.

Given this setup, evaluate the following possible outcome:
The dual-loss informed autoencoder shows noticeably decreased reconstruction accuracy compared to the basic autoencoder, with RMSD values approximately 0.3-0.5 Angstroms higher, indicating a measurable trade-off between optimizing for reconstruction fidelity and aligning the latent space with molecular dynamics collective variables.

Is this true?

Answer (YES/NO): YES